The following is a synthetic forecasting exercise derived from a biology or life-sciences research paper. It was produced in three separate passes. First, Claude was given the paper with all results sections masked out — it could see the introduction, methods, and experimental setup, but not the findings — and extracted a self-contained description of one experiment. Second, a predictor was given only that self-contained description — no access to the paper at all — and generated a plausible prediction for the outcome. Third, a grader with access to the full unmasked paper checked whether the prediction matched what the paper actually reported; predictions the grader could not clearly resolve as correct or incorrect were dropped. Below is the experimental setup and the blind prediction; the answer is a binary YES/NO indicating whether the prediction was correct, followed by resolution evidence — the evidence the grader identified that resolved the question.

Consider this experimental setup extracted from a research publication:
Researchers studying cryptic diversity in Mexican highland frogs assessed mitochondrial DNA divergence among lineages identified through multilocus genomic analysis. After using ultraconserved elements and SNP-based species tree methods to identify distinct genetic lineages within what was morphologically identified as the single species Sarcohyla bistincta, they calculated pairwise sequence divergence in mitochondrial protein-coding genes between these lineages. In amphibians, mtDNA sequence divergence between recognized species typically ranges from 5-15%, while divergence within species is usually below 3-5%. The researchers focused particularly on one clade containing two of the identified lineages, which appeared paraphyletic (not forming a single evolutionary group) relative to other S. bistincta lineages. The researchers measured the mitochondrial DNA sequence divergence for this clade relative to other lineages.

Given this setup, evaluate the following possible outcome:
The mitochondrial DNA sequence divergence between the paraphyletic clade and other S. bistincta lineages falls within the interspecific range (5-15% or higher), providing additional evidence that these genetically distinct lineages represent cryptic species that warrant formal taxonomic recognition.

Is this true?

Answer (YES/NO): YES